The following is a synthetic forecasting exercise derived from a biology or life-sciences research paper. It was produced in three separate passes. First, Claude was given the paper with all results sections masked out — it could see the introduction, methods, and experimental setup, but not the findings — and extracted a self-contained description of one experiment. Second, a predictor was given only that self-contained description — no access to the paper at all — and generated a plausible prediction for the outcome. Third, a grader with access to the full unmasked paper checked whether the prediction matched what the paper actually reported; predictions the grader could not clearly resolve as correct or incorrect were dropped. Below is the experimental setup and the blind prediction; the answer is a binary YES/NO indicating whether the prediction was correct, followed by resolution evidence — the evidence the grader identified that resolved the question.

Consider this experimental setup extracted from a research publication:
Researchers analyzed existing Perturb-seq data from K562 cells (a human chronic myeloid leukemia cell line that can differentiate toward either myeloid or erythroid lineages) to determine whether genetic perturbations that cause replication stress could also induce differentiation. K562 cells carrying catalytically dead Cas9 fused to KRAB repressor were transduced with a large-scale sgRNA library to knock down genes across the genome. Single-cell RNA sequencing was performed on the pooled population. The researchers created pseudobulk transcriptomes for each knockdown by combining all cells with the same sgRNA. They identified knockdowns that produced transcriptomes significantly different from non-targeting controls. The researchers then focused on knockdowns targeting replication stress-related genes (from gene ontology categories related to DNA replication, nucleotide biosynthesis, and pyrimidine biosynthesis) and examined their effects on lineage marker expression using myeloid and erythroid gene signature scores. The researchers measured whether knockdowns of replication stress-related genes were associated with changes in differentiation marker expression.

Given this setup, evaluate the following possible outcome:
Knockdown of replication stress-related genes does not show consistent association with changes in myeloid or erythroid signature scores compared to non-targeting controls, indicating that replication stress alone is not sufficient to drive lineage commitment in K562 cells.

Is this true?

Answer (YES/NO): NO